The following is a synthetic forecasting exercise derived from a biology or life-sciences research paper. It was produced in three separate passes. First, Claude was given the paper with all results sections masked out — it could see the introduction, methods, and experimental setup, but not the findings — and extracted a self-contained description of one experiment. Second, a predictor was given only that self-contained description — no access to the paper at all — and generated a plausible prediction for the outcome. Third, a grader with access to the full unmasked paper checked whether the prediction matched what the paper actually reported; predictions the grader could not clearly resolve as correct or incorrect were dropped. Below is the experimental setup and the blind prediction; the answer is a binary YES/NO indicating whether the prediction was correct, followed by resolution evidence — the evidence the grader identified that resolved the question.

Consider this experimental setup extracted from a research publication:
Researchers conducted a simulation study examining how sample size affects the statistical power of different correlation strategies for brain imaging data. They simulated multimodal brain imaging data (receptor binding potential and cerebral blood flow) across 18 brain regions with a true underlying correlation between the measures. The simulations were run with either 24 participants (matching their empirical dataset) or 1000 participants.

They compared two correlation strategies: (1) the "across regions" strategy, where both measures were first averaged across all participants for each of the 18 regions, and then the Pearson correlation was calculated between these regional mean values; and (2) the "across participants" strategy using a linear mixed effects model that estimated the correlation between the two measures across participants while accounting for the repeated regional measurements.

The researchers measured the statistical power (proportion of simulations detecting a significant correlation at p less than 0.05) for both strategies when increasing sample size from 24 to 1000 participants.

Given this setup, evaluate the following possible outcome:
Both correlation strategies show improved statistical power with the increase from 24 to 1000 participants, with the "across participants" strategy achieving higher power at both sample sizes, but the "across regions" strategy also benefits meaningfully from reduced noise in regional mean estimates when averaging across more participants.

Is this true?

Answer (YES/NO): NO